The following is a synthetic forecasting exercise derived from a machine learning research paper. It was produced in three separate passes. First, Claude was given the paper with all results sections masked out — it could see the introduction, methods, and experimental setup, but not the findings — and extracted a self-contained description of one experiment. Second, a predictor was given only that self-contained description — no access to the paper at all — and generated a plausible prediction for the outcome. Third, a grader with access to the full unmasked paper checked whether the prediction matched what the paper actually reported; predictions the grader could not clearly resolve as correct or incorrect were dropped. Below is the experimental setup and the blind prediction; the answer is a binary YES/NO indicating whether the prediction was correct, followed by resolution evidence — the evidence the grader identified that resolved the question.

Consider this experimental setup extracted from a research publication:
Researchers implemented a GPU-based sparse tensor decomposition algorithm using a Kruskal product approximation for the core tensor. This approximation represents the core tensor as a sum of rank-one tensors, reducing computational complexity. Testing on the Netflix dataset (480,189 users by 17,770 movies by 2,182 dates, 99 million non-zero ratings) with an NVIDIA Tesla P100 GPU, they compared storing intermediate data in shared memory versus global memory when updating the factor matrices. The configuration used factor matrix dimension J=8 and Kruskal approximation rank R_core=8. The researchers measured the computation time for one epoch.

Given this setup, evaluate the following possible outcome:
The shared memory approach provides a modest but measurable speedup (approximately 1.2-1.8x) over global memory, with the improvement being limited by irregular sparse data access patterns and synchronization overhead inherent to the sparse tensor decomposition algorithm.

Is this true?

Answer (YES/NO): NO